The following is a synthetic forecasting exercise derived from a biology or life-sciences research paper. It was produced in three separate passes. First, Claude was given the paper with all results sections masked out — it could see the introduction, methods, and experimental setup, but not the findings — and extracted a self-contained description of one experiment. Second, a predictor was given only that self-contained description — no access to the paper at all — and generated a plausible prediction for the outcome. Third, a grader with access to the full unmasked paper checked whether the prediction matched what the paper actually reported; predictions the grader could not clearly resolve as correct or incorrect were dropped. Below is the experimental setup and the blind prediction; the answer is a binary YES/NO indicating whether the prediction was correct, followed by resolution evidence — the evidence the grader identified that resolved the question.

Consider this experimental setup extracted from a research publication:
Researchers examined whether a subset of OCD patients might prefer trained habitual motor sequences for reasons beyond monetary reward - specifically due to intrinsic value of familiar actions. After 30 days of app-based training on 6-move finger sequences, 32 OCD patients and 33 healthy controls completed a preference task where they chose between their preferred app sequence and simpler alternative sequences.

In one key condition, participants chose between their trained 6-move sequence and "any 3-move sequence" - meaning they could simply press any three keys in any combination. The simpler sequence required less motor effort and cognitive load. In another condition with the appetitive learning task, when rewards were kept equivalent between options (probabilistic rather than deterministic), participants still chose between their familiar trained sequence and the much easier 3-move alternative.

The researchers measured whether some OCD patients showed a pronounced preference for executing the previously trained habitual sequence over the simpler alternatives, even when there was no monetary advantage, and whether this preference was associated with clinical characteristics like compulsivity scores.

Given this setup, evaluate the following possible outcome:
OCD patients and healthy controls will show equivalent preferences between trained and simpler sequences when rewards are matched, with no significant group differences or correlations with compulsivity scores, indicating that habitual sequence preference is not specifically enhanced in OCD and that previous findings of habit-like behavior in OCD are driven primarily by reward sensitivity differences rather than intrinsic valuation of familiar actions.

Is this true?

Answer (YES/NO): NO